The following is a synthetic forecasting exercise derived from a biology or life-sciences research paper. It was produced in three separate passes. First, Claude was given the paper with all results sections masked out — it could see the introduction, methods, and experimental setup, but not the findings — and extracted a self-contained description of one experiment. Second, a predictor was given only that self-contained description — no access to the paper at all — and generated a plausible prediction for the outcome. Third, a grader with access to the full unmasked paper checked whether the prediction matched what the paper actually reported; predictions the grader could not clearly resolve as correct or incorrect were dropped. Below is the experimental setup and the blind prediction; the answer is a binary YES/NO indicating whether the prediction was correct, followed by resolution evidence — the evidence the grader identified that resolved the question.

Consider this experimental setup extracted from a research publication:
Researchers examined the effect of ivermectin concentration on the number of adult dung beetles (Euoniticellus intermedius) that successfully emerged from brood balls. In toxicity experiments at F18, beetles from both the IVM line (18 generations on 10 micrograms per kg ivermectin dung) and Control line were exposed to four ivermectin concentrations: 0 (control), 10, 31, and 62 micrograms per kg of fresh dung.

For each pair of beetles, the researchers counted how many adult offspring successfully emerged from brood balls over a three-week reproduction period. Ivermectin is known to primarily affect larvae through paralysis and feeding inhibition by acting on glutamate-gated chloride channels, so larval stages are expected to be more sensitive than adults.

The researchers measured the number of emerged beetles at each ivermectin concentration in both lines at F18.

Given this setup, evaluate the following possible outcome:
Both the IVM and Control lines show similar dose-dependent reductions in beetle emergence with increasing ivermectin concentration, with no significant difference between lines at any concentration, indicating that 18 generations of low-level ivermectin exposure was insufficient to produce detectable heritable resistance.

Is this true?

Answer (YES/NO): NO